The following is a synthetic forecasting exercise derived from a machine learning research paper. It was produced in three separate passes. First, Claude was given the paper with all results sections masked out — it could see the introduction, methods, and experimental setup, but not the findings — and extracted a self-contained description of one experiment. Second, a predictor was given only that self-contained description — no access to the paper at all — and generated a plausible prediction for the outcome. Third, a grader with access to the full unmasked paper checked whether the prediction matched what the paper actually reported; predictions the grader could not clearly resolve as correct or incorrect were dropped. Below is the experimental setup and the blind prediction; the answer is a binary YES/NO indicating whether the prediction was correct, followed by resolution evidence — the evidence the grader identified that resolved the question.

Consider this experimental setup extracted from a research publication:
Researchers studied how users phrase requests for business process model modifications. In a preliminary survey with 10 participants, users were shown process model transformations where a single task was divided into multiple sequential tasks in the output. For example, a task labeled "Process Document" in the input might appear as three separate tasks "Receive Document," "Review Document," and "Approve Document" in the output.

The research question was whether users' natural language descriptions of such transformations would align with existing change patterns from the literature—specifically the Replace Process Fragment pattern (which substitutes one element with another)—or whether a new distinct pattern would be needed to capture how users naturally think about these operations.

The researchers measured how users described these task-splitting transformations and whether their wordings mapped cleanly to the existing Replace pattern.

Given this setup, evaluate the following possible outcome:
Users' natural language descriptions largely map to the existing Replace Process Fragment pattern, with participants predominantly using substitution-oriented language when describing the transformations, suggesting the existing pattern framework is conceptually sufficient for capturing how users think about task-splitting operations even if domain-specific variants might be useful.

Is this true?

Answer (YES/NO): NO